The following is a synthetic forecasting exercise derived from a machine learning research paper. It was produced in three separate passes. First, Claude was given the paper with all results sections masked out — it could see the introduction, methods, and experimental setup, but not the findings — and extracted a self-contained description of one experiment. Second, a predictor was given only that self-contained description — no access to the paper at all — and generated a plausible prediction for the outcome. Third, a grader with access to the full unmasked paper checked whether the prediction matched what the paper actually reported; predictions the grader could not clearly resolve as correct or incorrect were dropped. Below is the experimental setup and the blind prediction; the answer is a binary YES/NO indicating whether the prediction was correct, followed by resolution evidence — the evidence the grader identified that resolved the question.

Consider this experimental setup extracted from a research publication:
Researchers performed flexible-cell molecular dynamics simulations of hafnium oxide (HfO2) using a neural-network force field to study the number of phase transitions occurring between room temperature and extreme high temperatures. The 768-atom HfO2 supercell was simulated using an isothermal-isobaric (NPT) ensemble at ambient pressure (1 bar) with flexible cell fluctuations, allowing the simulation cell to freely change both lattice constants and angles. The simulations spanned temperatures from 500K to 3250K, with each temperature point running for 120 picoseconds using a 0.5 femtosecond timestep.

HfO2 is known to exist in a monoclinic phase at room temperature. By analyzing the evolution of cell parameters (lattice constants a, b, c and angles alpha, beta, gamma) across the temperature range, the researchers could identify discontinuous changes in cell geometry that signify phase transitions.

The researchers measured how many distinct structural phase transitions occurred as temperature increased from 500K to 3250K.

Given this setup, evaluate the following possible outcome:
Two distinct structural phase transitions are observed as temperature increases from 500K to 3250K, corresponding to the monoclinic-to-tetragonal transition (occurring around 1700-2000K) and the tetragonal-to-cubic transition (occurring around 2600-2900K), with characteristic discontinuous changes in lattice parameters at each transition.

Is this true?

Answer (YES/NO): NO